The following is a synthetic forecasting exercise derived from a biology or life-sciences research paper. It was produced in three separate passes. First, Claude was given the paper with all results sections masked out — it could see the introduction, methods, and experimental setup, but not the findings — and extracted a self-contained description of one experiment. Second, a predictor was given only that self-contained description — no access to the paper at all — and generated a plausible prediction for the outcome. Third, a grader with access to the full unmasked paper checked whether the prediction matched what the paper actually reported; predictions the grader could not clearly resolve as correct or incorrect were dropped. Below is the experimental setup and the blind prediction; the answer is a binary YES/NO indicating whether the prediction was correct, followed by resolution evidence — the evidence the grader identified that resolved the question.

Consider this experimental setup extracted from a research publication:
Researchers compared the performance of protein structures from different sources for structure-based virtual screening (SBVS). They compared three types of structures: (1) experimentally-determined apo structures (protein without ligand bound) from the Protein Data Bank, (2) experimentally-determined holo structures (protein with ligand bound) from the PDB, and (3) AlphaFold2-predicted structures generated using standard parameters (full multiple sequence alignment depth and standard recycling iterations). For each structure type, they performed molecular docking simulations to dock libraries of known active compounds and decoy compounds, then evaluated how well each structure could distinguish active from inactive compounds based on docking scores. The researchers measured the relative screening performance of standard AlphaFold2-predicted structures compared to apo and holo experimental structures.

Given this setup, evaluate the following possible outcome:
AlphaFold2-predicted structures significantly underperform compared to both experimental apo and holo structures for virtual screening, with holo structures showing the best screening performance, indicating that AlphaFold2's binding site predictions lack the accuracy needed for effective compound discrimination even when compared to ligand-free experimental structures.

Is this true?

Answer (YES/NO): NO